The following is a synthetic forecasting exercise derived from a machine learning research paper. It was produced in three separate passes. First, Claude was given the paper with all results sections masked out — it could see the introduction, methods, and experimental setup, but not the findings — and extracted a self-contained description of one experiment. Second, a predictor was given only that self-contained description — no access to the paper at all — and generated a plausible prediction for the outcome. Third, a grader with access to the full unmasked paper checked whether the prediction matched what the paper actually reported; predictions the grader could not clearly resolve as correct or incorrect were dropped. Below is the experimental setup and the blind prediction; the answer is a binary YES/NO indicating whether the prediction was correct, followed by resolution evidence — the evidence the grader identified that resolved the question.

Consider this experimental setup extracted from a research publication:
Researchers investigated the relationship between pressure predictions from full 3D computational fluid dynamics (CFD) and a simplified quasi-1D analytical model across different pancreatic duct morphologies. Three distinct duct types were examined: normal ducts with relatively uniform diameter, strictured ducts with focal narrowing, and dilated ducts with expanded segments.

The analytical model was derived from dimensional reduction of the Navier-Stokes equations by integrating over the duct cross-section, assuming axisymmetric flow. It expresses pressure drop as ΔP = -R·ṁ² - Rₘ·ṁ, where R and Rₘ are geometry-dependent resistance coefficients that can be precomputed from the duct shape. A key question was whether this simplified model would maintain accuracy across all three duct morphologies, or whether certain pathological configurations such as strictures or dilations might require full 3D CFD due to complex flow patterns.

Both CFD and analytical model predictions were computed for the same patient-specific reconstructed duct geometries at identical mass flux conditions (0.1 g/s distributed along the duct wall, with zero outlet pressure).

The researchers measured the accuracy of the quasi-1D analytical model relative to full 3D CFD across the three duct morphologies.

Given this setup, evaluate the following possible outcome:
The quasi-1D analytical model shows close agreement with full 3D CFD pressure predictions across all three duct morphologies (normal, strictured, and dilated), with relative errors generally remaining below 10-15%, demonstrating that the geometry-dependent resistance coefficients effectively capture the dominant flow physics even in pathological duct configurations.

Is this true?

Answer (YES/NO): YES